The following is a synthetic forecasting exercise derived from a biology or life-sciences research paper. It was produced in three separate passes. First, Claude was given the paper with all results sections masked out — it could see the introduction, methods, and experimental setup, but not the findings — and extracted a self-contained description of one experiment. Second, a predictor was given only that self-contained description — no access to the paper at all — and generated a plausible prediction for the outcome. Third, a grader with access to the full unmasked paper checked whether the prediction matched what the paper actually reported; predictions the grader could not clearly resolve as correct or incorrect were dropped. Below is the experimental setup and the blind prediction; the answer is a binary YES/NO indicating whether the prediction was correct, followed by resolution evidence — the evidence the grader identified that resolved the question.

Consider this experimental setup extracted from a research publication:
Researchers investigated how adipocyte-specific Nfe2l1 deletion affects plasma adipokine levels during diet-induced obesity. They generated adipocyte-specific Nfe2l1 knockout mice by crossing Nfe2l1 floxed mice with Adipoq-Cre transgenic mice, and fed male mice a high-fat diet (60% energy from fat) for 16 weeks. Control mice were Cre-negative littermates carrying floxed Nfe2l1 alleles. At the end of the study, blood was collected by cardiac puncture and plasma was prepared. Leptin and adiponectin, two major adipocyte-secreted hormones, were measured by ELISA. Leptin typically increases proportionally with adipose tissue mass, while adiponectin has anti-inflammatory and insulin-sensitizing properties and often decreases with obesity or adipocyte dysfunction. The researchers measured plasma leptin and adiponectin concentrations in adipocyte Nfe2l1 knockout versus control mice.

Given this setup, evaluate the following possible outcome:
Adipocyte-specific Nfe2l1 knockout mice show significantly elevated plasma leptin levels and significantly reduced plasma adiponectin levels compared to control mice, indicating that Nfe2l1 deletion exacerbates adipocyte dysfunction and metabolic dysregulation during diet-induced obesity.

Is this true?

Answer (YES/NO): NO